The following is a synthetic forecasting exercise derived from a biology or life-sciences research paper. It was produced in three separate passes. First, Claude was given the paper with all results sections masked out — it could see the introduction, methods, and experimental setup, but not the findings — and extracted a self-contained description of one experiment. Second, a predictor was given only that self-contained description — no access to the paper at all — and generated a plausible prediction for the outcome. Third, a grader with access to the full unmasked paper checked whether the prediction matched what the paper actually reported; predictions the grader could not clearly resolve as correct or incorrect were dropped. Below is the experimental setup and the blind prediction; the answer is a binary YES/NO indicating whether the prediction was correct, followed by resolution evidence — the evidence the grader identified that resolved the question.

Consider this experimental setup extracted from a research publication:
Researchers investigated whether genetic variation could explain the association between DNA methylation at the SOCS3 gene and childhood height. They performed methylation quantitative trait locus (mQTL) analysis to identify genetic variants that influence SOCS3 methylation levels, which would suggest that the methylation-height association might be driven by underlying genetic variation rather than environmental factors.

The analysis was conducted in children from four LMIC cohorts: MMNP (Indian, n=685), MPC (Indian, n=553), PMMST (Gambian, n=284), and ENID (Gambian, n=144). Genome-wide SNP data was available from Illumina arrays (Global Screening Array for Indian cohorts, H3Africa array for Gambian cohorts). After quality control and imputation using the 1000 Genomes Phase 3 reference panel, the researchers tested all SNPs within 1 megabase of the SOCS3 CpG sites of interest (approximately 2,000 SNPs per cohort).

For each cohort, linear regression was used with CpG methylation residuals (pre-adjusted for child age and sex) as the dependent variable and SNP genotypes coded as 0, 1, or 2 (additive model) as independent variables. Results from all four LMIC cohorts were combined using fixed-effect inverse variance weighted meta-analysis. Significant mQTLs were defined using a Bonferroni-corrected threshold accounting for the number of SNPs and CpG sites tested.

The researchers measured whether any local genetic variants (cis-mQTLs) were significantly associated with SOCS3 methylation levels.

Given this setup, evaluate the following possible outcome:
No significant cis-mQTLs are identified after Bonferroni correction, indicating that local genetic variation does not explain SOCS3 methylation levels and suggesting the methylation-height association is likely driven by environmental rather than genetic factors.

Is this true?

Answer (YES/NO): YES